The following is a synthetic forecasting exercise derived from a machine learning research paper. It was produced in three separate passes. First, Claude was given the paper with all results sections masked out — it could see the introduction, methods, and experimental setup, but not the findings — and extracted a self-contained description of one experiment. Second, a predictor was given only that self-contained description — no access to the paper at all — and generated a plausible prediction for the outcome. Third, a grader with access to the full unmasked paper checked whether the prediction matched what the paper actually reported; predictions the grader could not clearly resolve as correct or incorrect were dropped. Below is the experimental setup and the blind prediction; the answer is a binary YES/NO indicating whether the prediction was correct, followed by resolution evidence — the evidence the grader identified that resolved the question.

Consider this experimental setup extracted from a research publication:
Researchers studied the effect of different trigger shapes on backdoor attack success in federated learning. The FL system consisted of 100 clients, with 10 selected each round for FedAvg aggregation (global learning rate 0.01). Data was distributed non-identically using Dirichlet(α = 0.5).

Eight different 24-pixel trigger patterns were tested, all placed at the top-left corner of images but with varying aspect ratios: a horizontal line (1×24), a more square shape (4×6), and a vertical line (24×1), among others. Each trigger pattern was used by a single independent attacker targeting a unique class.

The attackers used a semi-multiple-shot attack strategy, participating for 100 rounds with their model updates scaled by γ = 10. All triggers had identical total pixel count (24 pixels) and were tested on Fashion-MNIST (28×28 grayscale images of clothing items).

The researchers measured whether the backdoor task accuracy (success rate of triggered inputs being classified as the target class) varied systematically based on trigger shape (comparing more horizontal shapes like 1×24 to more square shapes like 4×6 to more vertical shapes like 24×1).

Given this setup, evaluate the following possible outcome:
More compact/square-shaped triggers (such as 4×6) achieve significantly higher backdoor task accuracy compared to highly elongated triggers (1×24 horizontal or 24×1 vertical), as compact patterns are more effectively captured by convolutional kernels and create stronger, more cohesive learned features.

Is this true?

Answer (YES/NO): NO